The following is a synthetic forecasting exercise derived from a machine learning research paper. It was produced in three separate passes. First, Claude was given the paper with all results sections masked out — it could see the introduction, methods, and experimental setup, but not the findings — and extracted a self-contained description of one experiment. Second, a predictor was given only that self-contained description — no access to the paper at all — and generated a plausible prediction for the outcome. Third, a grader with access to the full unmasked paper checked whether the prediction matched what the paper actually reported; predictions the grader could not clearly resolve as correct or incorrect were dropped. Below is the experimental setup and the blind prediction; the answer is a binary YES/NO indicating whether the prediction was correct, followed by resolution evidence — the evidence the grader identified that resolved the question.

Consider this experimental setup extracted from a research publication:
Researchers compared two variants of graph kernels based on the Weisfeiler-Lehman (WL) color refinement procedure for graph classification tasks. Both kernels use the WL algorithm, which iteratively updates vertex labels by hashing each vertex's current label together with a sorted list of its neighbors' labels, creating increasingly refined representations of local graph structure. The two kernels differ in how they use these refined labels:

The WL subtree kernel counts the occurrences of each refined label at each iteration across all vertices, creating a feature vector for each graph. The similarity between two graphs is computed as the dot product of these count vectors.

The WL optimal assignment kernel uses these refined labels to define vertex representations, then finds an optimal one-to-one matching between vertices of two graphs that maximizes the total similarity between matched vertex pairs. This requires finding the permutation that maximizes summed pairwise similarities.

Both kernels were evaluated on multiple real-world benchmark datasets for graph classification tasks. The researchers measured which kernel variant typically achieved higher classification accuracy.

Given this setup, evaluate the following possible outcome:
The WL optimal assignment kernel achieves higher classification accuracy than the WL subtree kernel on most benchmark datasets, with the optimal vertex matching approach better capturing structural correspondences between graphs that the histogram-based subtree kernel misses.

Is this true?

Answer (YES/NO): YES